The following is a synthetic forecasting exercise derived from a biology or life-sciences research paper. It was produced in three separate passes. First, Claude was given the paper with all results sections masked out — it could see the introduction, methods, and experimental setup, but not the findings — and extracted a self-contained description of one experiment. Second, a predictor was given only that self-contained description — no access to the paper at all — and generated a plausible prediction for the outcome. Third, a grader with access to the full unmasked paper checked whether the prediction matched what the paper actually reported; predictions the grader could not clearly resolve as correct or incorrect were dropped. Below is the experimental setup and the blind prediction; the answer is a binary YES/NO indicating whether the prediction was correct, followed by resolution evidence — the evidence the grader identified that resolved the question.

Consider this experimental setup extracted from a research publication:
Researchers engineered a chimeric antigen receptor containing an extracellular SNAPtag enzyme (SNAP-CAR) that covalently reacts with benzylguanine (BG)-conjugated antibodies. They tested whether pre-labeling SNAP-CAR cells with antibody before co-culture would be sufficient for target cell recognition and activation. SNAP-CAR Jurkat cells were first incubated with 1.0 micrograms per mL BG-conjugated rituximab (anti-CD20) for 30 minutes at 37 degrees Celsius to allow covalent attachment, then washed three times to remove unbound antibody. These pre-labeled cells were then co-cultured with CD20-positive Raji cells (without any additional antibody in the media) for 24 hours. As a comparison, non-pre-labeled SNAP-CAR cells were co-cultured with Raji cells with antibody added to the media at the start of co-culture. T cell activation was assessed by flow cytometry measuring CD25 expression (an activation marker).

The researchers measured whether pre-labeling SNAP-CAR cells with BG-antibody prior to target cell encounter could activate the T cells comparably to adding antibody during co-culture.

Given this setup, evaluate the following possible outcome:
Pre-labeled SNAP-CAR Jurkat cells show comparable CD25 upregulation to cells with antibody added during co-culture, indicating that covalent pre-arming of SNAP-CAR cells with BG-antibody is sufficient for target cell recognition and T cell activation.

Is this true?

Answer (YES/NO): NO